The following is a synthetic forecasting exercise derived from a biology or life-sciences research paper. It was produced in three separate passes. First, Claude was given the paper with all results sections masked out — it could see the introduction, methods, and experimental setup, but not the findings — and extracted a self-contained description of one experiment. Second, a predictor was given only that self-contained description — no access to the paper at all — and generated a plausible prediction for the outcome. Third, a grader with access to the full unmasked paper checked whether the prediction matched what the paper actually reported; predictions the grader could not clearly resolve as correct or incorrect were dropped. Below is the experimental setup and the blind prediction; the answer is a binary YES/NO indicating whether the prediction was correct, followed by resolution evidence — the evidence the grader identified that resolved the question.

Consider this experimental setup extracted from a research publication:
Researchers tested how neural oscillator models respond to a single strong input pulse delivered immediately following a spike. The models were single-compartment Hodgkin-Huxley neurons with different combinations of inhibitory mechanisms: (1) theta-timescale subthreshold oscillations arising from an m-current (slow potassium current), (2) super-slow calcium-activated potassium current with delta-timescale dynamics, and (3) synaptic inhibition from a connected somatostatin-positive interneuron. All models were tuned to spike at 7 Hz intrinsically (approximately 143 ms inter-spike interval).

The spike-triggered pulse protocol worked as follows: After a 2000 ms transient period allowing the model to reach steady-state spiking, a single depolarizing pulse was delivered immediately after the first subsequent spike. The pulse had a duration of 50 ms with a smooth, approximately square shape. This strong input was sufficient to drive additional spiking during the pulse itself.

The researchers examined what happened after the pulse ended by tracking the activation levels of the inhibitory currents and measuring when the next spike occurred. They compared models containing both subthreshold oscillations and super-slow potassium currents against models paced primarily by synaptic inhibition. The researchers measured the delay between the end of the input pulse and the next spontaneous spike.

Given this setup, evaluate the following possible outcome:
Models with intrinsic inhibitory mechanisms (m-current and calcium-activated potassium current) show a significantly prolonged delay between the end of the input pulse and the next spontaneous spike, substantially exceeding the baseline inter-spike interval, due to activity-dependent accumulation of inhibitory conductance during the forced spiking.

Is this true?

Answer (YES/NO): YES